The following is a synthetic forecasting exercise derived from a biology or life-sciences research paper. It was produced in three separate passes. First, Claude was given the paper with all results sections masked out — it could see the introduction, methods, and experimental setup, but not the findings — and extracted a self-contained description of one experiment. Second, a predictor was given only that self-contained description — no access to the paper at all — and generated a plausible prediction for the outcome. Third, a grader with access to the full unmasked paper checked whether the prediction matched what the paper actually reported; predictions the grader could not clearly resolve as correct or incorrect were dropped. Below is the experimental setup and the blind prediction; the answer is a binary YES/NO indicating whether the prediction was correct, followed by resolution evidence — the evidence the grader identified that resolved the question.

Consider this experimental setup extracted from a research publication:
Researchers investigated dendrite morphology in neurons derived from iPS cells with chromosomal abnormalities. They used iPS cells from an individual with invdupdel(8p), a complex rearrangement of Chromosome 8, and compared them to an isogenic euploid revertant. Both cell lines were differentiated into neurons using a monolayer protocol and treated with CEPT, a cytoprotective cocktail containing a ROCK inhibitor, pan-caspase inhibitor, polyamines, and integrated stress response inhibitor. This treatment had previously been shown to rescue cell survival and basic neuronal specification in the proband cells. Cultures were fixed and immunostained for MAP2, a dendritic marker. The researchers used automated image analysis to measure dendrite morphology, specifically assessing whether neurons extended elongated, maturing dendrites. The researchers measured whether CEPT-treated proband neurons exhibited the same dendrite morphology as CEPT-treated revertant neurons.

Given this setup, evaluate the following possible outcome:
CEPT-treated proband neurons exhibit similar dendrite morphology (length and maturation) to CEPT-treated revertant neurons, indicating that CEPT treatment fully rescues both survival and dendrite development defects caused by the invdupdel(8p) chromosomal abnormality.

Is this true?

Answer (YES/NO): NO